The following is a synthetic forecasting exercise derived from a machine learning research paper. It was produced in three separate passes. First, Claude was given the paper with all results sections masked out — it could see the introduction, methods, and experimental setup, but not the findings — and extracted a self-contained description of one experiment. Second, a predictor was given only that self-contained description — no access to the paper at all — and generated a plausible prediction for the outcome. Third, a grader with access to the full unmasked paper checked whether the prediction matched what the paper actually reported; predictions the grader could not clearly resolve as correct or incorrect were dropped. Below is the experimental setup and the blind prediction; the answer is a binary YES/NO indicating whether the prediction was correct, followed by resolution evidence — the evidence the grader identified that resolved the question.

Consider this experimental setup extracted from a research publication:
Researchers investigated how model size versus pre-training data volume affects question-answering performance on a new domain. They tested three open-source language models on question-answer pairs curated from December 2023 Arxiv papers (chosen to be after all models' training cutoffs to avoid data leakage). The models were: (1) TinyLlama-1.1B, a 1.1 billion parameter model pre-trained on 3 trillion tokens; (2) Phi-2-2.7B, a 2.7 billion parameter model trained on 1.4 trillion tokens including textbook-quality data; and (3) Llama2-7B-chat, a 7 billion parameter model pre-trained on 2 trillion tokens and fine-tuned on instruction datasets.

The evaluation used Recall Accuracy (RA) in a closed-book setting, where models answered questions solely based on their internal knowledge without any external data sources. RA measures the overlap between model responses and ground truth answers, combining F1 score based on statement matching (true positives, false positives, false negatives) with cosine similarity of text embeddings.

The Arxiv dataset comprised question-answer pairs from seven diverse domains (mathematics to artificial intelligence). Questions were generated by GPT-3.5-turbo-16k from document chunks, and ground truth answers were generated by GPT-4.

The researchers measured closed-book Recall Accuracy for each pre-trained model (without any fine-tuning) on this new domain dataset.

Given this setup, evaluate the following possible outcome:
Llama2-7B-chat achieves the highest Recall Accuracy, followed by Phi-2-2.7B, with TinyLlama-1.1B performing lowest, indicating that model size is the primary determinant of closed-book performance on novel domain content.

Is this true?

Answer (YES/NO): NO